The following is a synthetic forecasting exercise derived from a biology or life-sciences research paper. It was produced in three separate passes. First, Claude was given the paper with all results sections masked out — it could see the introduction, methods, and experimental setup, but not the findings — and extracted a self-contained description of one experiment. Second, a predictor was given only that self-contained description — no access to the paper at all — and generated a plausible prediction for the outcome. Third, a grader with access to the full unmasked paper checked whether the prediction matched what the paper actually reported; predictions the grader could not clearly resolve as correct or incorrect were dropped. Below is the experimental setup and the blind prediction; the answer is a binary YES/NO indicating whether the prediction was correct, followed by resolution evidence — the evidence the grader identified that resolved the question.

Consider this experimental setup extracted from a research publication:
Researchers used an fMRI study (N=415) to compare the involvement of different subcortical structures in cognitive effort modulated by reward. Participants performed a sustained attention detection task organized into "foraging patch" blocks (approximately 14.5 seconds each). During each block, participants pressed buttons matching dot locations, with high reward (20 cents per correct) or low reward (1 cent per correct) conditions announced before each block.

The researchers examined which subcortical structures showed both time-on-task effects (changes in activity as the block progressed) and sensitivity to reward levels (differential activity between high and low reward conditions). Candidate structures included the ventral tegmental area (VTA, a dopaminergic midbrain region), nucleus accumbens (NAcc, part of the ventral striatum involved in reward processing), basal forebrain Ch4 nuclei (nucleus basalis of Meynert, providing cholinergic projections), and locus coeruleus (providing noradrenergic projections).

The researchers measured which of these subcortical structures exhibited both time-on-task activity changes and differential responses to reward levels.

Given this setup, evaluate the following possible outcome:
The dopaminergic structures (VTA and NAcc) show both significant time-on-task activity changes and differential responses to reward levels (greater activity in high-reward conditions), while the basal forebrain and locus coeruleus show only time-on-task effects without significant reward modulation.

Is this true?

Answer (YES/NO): NO